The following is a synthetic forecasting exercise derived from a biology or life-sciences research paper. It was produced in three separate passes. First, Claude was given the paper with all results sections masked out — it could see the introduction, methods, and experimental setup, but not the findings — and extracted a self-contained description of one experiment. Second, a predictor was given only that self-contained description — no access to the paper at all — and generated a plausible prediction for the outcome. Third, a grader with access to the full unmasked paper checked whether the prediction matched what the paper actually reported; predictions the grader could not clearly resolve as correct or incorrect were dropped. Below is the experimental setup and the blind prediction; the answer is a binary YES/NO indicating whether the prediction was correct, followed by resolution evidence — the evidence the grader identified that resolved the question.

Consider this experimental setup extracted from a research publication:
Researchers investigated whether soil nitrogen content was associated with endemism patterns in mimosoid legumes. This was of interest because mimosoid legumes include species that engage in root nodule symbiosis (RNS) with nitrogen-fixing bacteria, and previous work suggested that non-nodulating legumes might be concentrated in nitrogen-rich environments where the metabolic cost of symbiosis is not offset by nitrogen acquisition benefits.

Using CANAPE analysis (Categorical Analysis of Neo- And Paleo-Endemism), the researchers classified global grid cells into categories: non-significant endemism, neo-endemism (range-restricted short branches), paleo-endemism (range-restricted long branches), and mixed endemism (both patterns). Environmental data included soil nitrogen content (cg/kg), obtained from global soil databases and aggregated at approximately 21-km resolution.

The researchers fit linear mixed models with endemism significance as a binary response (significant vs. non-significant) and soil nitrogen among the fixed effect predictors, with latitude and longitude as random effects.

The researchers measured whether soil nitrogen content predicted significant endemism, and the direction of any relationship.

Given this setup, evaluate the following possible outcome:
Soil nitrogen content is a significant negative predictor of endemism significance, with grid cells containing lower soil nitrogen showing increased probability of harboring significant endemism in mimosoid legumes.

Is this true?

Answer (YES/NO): NO